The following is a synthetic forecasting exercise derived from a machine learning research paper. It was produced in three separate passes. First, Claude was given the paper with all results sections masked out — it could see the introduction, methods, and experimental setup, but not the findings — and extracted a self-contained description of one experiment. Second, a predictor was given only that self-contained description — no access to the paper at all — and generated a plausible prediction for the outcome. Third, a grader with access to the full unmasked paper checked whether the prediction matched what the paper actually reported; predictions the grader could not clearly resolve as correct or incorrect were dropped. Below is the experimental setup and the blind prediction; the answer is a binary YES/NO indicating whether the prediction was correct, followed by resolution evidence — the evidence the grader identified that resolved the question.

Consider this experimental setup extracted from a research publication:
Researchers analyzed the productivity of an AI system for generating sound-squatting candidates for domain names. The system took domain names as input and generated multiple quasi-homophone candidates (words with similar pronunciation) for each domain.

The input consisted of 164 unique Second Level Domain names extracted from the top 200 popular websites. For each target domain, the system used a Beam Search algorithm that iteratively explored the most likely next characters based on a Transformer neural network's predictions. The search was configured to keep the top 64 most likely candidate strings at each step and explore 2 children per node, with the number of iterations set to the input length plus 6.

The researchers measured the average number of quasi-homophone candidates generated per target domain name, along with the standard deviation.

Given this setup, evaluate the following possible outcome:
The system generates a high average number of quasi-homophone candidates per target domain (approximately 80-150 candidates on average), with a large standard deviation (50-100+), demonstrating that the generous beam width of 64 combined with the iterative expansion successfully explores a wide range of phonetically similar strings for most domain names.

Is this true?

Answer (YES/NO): NO